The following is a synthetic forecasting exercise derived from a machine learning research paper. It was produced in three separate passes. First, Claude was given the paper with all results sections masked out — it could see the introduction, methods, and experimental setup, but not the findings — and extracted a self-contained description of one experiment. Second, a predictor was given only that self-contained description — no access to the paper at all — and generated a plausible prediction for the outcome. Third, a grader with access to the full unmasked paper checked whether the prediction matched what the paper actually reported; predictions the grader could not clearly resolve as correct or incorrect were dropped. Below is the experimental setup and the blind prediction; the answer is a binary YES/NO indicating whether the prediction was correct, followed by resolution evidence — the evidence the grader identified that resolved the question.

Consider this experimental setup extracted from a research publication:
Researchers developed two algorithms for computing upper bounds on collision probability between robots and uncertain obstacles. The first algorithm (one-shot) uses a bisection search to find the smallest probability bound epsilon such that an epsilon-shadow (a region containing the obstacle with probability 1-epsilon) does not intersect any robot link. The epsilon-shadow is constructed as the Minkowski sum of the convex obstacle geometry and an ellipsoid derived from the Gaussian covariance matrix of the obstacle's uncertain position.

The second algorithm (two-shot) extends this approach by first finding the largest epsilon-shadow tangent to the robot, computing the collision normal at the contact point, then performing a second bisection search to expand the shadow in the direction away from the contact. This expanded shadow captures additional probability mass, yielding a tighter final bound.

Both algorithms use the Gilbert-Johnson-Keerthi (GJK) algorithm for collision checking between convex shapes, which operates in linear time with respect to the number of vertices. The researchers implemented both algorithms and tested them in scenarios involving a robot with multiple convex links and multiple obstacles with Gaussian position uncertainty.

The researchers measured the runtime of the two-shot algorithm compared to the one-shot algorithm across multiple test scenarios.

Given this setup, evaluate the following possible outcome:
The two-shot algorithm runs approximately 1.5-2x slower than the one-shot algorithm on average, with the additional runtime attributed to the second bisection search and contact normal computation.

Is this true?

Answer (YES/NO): YES